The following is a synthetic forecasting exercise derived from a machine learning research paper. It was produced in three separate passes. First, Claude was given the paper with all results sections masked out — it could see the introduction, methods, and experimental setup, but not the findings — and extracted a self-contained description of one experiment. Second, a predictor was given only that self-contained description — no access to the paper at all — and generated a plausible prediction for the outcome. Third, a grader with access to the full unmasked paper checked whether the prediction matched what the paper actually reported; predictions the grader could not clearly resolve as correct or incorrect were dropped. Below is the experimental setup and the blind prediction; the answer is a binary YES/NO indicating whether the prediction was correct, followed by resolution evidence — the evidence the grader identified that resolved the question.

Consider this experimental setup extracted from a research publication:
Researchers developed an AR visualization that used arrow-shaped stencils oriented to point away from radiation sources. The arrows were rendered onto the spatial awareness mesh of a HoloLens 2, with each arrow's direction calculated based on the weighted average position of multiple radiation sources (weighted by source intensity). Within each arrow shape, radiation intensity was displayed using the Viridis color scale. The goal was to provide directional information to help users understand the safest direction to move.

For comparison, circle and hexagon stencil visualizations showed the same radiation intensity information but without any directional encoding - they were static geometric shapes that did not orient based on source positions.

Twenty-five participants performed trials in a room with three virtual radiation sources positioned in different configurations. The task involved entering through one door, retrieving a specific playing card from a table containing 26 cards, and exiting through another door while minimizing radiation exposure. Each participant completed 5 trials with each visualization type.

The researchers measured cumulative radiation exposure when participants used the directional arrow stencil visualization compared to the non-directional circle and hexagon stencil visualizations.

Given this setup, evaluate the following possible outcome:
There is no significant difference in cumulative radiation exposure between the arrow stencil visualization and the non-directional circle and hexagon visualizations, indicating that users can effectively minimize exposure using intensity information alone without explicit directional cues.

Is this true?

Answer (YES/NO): YES